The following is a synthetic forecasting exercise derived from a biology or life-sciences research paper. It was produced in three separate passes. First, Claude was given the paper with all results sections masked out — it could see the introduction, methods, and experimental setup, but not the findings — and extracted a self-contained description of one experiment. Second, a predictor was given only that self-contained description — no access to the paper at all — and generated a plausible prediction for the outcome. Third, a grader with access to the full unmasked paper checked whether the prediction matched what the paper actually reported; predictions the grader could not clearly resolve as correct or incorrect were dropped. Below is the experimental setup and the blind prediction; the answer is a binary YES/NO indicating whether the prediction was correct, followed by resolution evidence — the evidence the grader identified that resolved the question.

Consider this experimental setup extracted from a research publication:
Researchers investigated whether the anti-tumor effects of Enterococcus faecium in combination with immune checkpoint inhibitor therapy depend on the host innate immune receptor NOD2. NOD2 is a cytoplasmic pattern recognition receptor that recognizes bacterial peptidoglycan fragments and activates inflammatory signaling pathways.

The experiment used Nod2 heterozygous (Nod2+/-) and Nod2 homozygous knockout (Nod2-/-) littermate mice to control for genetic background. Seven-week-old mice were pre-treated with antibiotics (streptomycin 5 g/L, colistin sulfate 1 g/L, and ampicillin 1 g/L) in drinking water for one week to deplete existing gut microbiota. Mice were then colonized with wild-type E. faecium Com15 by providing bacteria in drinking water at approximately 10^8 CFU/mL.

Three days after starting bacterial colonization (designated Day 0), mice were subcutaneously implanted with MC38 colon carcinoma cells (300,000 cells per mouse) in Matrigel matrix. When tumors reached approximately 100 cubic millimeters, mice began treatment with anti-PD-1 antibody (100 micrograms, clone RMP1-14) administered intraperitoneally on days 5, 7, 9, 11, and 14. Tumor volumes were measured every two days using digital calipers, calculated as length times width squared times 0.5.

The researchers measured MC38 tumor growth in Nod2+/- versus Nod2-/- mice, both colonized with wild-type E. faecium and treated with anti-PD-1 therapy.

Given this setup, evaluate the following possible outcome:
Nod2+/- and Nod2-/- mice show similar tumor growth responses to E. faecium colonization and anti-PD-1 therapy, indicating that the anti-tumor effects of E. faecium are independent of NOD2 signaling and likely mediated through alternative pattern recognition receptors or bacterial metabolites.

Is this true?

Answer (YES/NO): NO